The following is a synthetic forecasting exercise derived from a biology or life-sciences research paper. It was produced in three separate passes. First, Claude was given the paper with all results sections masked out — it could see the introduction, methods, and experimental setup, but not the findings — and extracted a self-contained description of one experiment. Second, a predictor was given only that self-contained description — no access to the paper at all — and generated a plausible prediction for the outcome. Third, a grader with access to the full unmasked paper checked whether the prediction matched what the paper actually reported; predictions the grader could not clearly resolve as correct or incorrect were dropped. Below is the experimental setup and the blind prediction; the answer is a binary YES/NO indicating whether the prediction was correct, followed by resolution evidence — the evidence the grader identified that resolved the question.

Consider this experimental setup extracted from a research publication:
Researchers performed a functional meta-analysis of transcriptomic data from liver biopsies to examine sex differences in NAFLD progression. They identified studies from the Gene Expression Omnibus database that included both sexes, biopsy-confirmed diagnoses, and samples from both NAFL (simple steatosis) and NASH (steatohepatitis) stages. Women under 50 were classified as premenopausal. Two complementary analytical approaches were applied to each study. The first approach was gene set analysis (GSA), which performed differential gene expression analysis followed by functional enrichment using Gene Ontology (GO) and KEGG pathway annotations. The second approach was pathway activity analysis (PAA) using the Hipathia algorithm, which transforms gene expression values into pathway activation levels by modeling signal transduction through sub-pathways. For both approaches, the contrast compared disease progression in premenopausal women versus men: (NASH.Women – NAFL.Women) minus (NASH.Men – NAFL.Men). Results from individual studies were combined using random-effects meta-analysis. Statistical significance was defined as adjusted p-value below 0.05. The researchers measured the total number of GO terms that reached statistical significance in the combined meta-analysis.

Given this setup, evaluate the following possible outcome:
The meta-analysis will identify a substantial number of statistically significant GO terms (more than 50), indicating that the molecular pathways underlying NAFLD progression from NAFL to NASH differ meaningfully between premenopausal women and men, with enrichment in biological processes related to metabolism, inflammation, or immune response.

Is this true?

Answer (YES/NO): NO